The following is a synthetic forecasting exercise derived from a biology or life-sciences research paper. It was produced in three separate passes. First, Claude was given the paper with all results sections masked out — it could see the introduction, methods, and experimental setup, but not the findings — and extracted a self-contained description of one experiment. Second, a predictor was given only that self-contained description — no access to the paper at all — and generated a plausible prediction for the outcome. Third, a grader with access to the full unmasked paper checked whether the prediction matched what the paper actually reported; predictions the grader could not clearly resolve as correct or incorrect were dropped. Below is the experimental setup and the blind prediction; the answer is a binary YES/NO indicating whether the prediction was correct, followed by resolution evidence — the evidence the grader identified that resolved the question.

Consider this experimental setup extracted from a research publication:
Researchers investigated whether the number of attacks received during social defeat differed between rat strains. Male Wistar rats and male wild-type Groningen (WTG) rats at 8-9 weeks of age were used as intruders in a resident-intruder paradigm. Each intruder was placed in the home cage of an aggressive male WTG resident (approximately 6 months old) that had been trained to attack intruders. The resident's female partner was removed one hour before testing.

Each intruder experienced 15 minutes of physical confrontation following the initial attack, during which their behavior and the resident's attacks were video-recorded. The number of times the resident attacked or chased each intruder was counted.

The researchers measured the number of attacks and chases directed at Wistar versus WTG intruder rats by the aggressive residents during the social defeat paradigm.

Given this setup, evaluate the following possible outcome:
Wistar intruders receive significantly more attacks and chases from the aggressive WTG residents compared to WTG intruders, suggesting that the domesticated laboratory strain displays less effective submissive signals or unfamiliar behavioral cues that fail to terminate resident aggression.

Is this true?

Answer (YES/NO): NO